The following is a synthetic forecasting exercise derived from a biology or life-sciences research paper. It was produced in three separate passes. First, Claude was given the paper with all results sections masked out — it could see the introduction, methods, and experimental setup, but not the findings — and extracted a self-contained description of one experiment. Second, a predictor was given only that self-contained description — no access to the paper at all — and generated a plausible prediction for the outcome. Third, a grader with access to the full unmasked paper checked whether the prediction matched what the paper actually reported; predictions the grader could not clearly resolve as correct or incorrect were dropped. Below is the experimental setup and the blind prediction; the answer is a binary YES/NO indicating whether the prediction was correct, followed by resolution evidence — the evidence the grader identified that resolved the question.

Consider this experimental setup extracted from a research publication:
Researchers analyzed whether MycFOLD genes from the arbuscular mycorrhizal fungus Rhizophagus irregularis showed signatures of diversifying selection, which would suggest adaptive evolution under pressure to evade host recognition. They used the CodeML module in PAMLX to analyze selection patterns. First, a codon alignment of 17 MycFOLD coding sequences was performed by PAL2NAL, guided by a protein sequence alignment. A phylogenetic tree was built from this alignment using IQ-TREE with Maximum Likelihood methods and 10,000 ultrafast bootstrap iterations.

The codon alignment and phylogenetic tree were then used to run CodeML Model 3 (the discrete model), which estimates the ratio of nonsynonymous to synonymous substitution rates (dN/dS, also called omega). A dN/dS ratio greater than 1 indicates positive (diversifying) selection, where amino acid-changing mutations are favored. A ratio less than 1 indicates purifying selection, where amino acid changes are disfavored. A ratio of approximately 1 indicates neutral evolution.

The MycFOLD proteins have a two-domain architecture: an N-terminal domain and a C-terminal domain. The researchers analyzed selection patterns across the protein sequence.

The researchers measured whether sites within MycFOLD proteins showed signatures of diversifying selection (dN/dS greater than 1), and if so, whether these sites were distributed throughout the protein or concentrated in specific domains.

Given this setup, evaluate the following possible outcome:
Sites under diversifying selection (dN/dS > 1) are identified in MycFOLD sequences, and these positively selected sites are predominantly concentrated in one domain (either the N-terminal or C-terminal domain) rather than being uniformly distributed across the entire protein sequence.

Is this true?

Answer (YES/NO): YES